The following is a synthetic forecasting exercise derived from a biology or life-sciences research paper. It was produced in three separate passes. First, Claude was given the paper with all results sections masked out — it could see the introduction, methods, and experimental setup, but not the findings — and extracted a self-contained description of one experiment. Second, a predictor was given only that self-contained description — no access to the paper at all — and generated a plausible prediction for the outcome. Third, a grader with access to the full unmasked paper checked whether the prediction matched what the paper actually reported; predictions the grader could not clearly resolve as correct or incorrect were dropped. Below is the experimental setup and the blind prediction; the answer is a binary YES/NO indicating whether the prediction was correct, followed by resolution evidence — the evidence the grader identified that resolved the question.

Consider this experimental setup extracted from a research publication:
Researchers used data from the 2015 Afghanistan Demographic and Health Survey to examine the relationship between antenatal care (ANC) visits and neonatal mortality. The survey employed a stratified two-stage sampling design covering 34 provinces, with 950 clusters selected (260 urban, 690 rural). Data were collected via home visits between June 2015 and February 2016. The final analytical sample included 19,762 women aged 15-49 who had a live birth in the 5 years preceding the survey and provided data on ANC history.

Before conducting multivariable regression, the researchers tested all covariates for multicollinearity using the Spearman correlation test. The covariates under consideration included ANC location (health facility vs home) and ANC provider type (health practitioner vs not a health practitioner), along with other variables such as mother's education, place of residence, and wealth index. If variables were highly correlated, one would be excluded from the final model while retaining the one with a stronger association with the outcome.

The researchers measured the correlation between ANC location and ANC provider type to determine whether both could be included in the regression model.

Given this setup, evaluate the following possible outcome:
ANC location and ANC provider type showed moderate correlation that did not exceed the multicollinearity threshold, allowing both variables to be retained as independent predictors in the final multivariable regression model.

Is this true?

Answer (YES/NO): NO